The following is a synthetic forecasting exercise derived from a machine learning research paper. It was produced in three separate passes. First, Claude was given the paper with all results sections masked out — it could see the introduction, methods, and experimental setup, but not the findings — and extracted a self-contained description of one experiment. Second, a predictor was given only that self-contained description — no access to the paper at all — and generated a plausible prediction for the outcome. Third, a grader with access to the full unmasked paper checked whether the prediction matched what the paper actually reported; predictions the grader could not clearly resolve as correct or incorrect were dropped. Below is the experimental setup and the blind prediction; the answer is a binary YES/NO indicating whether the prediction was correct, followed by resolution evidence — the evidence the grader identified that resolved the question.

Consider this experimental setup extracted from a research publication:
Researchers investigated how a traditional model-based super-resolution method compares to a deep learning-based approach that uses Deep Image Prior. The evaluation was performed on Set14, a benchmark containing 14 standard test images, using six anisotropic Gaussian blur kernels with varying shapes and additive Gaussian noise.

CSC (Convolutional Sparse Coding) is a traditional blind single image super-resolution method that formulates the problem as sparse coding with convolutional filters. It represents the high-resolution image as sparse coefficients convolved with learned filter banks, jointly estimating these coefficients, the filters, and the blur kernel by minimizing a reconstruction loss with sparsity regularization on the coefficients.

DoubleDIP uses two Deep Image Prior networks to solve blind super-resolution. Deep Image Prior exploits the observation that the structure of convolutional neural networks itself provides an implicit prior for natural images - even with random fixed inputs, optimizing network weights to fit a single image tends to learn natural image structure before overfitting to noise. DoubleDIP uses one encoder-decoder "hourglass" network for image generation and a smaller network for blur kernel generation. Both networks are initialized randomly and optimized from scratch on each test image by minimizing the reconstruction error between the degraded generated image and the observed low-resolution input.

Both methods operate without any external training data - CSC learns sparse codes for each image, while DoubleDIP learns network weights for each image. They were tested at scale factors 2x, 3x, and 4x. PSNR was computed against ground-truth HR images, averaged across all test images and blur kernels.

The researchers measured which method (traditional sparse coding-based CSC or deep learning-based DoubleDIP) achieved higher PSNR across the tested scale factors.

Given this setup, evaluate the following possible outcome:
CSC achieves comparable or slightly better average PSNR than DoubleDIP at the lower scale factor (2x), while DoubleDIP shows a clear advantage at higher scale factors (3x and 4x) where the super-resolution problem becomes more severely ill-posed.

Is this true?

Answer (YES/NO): NO